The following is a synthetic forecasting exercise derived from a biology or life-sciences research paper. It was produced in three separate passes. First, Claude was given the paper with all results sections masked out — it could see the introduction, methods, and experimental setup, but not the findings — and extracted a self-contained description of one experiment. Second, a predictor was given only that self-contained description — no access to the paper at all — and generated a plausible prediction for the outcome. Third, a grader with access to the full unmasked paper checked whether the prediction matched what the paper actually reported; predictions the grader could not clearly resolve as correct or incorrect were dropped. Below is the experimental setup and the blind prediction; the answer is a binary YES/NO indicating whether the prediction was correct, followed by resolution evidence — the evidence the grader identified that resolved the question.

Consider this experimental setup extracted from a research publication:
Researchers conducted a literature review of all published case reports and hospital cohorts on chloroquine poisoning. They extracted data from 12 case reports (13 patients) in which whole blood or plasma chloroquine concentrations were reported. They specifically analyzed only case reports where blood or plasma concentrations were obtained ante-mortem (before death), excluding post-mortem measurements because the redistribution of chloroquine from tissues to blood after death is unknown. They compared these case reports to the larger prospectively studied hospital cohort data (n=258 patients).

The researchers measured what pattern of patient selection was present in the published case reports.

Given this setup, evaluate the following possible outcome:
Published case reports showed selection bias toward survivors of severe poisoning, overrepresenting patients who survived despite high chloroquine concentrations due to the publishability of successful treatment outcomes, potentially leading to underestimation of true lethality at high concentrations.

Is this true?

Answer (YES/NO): YES